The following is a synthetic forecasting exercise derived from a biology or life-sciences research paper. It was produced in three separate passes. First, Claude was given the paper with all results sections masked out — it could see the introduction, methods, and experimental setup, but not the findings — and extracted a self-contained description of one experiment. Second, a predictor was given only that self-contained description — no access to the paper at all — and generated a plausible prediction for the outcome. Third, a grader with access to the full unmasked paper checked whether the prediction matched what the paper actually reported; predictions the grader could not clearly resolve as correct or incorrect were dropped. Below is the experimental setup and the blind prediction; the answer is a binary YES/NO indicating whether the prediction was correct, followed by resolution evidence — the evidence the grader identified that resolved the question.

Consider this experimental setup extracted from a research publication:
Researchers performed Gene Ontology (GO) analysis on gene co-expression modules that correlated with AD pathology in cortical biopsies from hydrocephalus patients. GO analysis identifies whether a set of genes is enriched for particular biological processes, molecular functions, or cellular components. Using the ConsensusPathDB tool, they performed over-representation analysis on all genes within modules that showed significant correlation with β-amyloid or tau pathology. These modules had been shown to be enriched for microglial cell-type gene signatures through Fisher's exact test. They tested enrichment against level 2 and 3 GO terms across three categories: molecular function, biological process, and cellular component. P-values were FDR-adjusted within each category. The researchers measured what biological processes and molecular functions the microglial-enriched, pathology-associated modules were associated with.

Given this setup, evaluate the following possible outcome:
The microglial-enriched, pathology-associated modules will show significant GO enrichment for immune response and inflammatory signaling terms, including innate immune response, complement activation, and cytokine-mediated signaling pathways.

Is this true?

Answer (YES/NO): YES